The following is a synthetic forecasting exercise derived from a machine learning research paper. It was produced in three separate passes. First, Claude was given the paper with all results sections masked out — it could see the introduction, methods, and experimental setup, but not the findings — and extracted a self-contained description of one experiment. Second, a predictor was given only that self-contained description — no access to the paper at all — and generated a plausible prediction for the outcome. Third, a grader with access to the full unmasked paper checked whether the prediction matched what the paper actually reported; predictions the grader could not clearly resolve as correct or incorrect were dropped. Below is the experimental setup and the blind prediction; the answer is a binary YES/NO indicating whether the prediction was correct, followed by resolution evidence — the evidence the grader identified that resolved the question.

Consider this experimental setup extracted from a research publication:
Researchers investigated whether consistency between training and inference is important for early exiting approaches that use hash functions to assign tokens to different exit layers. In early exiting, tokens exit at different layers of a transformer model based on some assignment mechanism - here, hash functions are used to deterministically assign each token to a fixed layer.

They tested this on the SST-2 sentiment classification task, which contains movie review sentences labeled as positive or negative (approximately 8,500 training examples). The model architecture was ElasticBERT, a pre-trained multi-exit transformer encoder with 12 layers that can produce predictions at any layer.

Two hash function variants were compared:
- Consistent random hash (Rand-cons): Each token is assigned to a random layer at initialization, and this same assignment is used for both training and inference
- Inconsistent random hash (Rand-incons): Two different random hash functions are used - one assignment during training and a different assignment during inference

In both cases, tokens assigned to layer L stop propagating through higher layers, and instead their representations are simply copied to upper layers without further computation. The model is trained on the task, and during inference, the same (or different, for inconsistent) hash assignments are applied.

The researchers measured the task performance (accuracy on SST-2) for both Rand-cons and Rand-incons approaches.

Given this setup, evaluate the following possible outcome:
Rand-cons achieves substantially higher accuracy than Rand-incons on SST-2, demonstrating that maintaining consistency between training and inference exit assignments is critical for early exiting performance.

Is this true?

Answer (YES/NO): NO